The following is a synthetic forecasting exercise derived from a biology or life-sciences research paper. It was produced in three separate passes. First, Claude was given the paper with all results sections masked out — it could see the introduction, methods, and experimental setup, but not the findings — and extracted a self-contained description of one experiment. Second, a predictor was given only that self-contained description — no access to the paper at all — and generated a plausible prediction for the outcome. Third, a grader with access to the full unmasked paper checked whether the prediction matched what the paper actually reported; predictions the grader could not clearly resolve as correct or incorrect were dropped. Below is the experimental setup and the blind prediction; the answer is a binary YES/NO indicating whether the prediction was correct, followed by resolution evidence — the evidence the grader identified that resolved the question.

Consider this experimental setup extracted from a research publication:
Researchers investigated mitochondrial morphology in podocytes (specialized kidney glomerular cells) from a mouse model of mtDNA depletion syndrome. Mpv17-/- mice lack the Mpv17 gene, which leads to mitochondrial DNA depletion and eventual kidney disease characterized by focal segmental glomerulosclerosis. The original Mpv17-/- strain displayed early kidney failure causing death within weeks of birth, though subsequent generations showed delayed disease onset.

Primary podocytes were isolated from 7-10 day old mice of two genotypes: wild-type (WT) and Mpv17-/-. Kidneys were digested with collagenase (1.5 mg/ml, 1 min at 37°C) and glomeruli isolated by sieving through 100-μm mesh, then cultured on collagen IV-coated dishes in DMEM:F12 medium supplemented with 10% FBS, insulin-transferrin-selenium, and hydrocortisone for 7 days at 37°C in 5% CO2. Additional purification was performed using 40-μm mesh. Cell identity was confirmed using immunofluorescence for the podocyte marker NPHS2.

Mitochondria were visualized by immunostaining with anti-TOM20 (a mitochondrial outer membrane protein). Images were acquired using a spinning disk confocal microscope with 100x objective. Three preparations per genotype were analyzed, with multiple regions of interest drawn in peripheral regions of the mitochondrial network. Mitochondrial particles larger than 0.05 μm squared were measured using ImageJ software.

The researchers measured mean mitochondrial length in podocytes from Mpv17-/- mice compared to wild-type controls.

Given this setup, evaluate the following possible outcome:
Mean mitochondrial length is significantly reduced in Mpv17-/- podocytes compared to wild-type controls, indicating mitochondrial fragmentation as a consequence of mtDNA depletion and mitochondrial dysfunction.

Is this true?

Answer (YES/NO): YES